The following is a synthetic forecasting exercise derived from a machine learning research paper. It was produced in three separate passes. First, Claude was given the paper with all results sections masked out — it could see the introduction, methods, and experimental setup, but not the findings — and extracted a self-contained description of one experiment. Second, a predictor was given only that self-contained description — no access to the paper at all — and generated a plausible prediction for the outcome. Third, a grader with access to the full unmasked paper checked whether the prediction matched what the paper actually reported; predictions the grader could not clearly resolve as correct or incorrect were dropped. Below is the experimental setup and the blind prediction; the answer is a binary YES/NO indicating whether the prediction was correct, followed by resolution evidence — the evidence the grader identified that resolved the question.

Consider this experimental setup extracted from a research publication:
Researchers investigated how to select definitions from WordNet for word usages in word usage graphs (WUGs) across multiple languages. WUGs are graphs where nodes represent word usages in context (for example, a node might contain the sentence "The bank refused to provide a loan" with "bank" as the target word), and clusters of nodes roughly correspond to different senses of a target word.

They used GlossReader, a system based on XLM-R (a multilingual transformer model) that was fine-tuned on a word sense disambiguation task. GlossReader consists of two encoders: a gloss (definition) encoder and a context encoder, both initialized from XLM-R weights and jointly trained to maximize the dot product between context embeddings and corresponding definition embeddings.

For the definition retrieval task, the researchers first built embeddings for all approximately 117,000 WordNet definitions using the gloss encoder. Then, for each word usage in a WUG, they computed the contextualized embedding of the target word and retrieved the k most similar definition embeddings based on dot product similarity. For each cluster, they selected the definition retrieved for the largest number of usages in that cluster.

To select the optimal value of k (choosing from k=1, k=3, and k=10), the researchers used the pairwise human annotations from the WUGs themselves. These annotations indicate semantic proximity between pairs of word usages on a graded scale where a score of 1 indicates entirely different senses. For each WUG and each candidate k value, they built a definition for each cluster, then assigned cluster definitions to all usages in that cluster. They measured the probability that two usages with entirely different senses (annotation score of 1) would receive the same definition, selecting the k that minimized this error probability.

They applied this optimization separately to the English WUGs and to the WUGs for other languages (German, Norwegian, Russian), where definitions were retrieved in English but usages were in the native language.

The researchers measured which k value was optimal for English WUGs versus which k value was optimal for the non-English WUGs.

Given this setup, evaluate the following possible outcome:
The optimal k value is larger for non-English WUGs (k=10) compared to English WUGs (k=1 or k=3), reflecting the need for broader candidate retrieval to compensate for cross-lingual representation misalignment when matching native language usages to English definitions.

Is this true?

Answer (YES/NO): YES